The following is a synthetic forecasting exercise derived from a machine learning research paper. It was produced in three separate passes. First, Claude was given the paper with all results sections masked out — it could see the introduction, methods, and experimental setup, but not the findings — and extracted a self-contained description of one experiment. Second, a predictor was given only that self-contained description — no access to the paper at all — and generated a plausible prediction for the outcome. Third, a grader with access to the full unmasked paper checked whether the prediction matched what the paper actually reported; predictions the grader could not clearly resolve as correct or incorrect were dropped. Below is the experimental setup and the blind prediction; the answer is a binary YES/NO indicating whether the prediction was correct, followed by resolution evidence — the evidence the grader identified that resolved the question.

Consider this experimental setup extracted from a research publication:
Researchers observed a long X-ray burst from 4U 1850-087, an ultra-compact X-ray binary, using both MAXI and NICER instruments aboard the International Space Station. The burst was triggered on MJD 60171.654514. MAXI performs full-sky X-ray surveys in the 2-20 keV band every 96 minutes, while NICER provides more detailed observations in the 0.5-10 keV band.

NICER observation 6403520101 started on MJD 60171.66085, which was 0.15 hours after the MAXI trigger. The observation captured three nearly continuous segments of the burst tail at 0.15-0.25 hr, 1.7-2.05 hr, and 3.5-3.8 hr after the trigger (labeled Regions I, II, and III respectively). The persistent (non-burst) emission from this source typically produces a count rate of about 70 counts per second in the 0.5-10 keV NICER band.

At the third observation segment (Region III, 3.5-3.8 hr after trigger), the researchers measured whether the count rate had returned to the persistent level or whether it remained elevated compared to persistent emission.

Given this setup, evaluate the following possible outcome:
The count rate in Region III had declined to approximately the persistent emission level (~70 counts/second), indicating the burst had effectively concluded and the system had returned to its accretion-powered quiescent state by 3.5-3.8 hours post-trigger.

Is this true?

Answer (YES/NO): NO